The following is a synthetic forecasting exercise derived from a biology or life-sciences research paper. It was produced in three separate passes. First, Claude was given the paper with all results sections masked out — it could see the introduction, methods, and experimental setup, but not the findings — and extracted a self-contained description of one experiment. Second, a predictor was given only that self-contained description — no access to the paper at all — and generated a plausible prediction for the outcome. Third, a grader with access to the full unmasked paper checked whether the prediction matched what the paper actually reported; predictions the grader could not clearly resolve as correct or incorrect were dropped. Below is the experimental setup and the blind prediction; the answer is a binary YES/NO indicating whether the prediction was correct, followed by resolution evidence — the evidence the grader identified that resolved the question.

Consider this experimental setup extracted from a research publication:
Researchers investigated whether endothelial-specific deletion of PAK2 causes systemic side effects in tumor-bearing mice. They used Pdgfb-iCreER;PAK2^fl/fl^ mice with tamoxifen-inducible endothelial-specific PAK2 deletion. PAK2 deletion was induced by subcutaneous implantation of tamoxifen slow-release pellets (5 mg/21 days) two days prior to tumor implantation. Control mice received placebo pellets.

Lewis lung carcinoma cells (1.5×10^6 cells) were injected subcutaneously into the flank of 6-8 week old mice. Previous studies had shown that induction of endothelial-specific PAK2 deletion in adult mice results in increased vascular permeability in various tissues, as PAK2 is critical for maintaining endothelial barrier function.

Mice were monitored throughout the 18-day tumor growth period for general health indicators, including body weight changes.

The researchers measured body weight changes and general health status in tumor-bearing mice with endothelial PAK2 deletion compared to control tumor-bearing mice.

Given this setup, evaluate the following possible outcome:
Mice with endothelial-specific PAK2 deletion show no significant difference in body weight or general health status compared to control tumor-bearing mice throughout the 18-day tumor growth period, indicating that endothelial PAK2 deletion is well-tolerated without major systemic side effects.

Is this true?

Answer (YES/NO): NO